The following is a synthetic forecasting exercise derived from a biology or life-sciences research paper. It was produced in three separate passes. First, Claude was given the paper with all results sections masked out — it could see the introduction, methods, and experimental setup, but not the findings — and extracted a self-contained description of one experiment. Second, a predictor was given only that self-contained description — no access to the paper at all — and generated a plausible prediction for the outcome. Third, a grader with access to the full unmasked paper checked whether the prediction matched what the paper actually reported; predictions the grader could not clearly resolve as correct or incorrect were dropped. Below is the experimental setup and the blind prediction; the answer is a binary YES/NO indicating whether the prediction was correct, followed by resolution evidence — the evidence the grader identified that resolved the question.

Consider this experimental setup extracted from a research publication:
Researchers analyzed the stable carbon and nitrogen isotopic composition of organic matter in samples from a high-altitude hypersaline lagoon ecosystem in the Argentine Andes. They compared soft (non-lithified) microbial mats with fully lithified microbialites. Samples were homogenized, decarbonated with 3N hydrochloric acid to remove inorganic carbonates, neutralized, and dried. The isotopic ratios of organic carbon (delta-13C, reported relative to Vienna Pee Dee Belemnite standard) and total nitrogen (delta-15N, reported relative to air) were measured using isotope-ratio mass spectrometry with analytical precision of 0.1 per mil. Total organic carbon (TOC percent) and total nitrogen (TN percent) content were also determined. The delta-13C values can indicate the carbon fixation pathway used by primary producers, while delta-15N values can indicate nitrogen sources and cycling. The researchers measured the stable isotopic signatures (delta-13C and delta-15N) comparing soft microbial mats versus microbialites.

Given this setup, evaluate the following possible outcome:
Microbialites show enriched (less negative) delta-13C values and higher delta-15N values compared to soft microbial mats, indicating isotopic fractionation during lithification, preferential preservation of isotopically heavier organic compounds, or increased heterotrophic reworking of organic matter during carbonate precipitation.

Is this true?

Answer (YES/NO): NO